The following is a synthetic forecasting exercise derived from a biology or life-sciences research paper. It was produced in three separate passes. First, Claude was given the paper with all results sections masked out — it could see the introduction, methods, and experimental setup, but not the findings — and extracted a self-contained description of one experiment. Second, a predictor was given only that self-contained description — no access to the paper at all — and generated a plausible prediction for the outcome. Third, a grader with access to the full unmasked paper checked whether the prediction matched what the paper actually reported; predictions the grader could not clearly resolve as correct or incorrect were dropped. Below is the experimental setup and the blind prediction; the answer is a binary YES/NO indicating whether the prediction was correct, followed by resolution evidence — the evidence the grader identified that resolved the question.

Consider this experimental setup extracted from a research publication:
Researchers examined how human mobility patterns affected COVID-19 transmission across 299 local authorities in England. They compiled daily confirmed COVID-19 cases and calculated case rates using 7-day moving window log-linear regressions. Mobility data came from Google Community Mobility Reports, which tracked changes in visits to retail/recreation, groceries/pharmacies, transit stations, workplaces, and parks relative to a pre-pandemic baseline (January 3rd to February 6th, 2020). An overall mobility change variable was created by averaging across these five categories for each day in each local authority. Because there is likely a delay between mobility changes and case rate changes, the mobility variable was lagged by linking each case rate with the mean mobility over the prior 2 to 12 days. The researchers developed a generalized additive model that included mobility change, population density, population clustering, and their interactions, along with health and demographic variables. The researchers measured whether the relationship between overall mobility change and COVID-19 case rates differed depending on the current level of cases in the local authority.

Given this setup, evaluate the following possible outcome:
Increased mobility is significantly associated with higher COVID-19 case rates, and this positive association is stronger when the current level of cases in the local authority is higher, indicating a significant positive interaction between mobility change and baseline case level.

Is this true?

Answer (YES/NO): YES